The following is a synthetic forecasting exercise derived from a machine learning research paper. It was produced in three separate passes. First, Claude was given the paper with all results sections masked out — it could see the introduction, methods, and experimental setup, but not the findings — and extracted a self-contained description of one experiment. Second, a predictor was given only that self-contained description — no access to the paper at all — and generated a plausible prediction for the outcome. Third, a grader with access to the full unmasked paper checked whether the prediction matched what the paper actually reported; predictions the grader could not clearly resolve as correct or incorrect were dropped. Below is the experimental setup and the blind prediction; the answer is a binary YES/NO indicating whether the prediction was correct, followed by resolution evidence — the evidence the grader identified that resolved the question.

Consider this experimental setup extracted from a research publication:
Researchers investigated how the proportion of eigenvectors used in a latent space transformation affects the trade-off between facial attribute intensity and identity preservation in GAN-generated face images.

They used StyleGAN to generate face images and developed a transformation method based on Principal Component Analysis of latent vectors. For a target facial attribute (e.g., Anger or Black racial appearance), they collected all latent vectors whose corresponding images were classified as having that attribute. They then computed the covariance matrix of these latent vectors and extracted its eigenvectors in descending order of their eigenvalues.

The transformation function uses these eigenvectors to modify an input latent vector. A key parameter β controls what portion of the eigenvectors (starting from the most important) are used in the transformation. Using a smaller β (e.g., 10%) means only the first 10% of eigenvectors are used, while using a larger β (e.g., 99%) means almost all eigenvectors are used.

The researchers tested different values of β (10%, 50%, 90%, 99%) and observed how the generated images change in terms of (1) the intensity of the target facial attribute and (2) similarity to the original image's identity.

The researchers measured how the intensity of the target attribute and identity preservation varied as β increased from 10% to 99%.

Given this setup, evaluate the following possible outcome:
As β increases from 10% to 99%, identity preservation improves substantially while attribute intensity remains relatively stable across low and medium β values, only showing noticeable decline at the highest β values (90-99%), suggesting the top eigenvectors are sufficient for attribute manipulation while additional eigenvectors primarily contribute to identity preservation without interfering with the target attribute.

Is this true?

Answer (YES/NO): NO